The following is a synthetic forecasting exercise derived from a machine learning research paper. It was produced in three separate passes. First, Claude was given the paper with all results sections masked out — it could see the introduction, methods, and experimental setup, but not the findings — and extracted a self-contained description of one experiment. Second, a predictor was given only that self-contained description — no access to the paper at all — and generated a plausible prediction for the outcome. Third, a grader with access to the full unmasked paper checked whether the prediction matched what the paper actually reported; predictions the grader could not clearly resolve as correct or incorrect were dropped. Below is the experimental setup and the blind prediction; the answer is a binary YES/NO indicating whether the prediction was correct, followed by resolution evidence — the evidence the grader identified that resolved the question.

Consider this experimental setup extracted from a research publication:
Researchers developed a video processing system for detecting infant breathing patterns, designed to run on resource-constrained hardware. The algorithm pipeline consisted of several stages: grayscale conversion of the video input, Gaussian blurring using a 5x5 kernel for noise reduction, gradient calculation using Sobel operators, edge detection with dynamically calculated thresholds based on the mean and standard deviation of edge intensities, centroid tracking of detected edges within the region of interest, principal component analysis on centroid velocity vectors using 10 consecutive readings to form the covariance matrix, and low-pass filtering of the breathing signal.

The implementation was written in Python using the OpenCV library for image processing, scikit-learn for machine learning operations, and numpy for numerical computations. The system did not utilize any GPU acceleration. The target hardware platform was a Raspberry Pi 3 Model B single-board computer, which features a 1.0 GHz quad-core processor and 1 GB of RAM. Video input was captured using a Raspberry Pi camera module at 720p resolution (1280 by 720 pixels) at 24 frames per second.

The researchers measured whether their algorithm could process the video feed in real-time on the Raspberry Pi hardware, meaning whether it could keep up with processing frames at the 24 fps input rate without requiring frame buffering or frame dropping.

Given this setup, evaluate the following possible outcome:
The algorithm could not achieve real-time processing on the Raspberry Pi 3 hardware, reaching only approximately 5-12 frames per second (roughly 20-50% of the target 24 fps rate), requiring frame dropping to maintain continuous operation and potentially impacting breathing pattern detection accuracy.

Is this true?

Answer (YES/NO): NO